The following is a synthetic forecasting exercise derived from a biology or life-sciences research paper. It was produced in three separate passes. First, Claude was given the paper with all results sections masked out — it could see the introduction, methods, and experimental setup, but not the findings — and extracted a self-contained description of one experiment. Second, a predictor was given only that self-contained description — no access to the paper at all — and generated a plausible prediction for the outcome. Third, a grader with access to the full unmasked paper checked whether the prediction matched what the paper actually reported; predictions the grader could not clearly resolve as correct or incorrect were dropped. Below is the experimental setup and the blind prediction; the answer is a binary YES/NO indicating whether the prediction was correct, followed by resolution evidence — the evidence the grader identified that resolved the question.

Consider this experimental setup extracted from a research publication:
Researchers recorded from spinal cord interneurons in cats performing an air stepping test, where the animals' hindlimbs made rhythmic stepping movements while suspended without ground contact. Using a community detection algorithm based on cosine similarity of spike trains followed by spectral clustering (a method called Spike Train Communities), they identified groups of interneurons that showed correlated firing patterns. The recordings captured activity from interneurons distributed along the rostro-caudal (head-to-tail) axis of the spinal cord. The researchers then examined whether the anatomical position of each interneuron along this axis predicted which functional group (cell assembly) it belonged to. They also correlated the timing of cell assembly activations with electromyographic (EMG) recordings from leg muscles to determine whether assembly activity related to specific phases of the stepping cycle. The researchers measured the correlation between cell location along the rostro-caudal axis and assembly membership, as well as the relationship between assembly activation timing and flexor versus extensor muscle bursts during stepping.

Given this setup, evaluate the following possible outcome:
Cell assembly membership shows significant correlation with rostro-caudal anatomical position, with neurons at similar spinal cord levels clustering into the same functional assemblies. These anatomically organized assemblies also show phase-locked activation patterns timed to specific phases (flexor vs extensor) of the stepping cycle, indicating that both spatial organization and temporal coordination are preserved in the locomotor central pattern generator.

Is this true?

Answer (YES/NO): NO